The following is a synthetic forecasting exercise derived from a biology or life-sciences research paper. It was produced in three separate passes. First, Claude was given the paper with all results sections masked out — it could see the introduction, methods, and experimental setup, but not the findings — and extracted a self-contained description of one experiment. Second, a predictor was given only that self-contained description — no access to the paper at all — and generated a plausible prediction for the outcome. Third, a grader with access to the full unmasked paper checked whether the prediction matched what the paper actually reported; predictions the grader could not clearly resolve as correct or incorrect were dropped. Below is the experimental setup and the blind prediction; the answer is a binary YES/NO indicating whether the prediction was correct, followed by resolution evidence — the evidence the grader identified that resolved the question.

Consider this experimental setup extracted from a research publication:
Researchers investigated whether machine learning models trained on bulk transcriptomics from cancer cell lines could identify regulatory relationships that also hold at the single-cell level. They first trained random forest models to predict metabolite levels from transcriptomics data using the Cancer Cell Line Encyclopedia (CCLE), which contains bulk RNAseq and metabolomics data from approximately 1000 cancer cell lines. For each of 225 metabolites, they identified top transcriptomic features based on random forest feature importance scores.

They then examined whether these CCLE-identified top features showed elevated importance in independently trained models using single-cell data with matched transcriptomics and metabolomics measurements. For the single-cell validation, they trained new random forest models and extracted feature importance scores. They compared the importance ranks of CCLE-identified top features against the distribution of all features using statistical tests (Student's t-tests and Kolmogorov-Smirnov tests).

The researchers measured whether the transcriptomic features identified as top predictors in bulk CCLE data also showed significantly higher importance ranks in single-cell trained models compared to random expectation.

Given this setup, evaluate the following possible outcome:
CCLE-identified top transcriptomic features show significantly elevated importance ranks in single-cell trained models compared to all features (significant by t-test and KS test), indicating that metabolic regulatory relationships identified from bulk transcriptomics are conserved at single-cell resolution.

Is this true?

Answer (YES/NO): YES